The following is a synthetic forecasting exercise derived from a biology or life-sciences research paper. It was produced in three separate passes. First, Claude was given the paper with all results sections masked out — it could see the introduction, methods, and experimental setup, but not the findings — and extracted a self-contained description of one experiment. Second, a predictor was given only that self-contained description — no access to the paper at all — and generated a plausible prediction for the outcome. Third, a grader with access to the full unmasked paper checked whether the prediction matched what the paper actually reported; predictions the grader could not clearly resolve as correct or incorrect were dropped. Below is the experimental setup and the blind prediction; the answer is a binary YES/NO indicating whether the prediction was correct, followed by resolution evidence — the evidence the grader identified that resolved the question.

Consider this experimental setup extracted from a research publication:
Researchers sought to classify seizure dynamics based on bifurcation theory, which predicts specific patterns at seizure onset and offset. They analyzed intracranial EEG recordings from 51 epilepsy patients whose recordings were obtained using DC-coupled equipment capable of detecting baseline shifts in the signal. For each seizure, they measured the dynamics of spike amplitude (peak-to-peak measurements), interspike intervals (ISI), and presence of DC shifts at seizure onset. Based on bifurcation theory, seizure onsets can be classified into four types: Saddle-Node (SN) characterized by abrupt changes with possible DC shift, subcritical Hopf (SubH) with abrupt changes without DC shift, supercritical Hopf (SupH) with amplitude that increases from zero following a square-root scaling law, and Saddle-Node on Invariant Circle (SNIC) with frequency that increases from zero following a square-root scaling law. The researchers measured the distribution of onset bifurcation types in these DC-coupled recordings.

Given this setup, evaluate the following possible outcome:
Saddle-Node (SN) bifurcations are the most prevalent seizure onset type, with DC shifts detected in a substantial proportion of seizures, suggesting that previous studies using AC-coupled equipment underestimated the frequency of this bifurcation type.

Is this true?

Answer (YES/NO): YES